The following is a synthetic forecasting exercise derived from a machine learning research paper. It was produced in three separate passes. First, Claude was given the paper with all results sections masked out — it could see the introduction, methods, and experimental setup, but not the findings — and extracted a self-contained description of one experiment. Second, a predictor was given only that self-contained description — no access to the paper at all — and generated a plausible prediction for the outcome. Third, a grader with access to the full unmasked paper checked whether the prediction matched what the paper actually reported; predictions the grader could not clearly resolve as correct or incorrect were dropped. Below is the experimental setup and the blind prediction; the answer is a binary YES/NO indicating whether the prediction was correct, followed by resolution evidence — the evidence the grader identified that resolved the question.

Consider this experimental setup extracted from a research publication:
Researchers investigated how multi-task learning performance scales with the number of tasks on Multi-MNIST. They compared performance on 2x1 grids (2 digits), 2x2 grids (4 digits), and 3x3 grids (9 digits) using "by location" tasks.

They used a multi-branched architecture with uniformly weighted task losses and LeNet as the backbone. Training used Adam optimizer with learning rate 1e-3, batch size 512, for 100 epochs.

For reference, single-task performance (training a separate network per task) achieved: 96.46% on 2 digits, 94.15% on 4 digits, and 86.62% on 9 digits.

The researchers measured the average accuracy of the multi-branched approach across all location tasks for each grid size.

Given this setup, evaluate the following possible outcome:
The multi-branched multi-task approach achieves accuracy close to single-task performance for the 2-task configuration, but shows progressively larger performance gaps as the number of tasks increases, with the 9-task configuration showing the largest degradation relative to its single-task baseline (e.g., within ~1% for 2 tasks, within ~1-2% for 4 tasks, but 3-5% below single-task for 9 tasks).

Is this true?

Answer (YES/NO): NO